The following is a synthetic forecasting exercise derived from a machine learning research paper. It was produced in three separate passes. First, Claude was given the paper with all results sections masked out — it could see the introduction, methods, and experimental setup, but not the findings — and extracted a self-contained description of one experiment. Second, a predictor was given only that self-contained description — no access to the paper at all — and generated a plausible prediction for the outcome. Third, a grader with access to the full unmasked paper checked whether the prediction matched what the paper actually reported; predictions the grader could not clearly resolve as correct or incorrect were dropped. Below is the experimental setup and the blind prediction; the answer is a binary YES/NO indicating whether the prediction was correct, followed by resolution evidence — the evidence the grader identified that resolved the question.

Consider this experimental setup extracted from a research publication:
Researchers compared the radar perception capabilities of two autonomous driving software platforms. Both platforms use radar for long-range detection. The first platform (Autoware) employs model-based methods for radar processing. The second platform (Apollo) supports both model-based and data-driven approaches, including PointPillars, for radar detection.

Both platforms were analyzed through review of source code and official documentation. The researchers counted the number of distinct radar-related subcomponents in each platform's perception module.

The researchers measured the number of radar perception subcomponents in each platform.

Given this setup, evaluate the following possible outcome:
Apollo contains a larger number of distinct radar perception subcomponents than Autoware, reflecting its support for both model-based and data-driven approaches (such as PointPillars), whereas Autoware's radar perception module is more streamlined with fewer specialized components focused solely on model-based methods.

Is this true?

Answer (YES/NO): NO